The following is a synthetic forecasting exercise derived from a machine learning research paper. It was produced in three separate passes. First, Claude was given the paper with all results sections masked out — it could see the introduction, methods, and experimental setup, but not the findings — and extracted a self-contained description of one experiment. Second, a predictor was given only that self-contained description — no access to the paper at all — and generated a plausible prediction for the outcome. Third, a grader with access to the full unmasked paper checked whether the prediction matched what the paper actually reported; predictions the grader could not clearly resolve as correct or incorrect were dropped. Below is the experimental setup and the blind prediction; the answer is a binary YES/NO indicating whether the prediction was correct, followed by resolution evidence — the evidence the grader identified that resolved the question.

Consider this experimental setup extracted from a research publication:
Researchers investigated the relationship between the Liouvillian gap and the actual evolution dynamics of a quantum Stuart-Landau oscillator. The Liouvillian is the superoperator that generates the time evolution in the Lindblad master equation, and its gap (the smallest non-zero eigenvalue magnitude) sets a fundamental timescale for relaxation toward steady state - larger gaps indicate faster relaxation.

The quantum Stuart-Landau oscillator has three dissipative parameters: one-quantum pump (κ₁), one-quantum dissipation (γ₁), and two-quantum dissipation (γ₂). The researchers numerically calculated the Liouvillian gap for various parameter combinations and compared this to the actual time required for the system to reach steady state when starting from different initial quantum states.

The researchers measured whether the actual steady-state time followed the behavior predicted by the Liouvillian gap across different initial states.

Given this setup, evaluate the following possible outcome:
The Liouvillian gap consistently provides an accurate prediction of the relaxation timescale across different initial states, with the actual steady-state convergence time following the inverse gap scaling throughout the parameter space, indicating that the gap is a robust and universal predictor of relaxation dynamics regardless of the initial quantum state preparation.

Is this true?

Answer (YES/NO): NO